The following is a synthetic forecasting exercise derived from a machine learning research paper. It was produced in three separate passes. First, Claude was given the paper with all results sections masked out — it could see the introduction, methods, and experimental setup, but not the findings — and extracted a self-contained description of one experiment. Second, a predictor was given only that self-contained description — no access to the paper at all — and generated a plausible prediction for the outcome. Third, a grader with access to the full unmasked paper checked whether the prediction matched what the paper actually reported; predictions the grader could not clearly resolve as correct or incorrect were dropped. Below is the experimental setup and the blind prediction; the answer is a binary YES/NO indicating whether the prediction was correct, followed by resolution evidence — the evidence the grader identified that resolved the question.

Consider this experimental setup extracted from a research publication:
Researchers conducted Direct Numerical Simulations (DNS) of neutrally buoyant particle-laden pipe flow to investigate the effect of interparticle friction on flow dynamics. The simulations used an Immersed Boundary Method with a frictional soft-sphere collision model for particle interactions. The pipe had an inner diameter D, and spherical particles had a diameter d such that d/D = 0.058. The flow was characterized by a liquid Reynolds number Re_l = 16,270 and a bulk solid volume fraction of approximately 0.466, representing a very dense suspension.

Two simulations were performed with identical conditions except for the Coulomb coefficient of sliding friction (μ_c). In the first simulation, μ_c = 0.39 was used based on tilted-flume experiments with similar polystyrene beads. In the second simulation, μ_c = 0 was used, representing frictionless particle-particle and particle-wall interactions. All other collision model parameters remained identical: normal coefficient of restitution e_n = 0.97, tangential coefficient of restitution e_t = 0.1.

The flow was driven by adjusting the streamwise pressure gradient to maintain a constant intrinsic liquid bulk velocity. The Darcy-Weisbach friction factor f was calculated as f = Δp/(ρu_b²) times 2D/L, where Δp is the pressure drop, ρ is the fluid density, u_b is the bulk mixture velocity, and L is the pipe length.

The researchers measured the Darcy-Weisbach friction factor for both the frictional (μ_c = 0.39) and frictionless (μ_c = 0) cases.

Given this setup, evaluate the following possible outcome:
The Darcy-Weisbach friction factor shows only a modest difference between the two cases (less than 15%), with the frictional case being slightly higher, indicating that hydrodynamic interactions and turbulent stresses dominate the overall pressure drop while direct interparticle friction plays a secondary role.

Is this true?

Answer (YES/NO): NO